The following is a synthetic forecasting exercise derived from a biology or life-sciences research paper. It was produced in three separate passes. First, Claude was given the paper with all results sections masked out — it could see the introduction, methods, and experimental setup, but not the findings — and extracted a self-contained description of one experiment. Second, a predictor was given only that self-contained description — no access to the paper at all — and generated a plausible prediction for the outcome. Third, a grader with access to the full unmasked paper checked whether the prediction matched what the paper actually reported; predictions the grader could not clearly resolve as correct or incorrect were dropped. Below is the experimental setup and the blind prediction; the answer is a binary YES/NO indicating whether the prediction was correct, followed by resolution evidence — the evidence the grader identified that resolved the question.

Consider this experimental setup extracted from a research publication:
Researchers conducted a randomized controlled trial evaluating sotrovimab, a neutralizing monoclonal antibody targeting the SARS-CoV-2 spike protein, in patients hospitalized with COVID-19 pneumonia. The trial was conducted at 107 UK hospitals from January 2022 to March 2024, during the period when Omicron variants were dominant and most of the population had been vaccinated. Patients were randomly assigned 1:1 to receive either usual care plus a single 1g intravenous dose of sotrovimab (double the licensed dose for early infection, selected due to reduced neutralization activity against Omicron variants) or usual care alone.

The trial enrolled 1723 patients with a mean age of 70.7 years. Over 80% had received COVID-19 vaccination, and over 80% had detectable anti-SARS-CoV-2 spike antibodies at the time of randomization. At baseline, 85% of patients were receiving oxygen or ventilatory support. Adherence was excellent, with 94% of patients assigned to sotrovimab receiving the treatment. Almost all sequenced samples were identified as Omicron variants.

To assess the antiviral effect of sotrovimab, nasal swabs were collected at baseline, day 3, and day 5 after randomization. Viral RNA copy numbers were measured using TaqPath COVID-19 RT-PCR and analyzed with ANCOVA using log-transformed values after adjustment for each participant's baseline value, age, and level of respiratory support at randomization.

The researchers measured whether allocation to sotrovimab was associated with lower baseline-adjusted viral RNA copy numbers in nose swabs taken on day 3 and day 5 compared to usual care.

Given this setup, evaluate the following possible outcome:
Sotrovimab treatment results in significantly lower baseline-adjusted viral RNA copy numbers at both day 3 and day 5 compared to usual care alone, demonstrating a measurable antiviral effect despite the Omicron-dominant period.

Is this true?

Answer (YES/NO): NO